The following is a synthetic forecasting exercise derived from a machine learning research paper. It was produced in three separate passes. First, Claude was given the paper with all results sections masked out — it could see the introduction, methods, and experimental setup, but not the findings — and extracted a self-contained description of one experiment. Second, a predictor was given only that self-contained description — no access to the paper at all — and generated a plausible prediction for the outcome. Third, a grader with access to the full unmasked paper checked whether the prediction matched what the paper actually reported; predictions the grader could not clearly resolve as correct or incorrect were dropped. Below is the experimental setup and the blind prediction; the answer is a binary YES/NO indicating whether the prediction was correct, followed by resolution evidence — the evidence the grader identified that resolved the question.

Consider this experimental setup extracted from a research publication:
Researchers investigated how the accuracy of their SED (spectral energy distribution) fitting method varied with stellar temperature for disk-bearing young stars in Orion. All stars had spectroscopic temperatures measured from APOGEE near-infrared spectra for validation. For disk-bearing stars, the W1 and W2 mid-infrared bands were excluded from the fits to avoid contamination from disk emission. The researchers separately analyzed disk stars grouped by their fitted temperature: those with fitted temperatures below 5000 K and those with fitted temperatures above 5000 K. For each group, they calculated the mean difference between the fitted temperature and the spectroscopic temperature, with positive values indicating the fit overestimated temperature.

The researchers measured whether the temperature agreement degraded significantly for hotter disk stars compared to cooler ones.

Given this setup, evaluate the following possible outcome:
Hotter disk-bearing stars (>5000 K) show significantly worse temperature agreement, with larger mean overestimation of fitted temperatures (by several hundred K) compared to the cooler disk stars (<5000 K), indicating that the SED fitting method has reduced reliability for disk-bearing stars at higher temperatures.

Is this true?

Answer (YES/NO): YES